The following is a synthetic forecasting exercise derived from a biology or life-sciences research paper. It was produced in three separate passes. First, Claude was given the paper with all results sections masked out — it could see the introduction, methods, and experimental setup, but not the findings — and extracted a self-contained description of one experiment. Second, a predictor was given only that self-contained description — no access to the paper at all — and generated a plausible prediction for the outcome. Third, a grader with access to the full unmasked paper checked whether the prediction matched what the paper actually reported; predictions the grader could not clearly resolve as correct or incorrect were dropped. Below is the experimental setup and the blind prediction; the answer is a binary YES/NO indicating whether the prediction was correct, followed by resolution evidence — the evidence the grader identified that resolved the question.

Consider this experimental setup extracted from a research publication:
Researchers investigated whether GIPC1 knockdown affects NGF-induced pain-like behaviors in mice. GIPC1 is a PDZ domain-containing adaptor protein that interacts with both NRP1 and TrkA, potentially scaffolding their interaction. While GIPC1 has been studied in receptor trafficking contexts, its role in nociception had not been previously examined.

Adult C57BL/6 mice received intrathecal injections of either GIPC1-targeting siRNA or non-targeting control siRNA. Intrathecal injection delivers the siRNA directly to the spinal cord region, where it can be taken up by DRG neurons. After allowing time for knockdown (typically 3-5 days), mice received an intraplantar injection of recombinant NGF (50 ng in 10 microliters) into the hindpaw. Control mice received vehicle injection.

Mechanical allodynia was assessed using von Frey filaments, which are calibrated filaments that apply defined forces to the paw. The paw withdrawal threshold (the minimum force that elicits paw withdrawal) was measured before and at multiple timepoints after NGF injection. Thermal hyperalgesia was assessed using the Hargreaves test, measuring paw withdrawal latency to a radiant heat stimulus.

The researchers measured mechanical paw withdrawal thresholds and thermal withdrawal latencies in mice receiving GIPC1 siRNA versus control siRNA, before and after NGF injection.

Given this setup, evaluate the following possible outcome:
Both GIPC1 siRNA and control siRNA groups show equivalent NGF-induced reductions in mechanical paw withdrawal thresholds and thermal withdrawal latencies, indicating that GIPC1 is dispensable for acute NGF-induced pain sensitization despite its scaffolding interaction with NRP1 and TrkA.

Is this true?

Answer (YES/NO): NO